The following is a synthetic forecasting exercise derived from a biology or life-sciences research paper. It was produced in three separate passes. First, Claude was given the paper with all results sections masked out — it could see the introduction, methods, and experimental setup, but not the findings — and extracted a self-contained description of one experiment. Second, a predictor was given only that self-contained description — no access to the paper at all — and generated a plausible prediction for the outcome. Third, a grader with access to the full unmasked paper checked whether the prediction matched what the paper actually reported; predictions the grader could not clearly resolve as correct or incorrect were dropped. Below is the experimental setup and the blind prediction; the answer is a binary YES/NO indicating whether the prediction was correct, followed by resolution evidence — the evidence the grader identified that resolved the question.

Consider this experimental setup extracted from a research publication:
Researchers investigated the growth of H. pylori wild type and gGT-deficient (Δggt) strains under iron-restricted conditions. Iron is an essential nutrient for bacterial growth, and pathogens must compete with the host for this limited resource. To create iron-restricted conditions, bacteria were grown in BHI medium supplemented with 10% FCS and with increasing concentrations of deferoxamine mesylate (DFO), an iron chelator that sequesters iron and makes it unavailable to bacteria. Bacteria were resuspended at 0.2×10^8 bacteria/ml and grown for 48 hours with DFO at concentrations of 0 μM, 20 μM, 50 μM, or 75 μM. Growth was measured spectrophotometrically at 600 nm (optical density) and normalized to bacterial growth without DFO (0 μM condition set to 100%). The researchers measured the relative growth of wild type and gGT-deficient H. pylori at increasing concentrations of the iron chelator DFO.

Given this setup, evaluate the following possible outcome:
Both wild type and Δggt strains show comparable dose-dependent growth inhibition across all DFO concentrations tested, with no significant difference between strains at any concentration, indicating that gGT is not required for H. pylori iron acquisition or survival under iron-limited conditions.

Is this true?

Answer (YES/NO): NO